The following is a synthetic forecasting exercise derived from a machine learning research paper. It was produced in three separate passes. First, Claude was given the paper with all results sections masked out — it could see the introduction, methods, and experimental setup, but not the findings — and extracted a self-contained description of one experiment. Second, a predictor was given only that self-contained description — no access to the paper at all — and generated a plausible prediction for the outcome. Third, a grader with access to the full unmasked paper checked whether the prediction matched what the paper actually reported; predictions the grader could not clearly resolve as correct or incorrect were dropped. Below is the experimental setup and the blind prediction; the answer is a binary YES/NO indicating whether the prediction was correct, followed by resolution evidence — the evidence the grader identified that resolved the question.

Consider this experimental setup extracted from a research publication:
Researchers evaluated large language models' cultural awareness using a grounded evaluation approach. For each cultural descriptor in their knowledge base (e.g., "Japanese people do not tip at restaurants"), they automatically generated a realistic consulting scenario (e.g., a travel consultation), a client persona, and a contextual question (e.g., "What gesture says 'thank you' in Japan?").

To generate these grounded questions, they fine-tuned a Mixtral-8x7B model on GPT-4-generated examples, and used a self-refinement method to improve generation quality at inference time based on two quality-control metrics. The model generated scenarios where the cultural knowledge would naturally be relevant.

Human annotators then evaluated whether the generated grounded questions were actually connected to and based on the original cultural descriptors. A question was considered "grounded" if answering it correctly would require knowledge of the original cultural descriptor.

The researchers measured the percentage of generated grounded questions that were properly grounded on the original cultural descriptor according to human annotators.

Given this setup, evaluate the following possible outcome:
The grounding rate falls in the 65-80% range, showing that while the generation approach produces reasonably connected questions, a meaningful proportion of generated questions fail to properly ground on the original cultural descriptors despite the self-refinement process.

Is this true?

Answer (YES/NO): NO